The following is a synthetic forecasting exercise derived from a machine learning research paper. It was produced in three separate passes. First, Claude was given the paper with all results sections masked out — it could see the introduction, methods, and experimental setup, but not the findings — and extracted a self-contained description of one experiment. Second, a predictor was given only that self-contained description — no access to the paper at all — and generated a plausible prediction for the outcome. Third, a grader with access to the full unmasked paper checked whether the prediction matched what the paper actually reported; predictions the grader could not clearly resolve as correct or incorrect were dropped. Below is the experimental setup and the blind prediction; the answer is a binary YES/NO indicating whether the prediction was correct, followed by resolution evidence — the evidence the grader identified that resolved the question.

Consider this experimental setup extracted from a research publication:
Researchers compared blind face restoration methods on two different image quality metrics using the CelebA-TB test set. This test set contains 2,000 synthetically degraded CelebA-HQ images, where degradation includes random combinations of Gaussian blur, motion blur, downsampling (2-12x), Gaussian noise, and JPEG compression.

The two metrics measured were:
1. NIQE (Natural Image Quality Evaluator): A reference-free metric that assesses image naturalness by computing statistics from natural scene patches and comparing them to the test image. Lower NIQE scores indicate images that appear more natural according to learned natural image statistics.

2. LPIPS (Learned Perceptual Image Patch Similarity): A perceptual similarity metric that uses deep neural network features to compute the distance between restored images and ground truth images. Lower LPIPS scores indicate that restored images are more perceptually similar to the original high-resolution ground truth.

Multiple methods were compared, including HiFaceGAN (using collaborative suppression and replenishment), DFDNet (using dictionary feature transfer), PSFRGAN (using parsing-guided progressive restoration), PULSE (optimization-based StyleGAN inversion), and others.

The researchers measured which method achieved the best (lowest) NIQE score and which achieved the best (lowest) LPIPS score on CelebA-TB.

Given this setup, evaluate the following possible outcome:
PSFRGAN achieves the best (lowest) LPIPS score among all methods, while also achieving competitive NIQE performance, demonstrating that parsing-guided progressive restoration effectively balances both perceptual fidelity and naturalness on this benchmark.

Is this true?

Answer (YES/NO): NO